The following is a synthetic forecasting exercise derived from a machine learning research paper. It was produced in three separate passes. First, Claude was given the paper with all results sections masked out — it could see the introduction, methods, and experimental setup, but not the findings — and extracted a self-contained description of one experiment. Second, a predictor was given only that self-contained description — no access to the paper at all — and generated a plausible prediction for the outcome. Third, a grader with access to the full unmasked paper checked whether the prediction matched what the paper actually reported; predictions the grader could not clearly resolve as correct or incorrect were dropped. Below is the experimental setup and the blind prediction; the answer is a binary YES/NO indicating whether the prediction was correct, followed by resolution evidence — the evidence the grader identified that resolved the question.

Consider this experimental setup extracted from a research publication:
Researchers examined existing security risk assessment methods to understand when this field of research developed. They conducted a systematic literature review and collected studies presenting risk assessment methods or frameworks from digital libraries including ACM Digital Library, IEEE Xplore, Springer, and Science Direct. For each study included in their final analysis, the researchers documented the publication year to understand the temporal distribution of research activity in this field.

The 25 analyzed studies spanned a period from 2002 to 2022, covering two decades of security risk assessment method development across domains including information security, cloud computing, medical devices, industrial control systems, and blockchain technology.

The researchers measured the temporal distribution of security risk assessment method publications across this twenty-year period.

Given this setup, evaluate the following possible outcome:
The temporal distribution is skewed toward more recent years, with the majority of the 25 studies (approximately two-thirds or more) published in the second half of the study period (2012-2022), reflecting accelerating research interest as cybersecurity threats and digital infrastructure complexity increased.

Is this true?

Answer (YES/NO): YES